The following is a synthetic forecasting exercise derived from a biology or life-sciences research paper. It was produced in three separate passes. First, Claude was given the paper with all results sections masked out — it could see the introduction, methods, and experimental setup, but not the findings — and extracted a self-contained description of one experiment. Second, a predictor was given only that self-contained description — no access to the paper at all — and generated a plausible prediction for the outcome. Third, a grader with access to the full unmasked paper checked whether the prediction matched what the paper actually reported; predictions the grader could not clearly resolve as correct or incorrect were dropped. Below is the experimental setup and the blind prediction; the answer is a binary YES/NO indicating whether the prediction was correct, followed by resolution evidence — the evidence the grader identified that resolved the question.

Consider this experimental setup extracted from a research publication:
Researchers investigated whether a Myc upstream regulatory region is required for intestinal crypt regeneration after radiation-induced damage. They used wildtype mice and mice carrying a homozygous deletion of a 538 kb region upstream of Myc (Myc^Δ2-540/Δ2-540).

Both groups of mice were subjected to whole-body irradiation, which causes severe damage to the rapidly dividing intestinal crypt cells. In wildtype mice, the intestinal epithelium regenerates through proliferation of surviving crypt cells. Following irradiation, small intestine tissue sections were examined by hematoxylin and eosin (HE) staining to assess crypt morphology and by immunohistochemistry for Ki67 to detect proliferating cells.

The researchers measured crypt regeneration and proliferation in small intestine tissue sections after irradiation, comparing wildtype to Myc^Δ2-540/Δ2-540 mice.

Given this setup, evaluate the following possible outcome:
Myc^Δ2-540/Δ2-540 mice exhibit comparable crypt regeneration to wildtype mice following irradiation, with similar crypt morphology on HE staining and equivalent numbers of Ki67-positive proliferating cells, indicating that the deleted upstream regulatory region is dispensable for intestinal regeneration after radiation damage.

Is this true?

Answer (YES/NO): NO